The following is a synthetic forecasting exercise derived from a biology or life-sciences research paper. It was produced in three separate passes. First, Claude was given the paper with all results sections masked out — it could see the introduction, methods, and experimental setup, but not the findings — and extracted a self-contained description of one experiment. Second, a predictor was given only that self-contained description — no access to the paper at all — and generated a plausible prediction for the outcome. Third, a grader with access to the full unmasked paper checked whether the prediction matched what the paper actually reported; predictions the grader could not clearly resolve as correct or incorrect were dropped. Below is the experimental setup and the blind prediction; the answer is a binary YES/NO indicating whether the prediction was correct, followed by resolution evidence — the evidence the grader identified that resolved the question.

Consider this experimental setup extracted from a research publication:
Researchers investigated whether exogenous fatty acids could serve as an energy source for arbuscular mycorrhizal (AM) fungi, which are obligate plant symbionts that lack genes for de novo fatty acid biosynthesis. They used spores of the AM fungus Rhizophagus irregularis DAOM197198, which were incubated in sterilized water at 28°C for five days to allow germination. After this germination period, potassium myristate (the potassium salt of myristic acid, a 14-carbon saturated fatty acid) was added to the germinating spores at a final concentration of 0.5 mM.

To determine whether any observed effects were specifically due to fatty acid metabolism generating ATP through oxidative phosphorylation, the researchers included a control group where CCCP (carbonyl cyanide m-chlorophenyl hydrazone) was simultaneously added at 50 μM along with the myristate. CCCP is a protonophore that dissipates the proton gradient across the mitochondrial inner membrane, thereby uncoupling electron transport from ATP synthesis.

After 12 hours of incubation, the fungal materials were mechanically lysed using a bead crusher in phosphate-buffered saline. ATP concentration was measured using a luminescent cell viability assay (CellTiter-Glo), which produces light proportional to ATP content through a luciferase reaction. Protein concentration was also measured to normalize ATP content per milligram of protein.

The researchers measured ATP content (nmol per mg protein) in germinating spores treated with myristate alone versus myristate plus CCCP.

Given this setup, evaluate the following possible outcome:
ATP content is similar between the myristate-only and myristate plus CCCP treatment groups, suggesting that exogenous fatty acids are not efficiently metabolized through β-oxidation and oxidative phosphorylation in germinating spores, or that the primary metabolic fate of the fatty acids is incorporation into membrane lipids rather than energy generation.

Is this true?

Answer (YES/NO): NO